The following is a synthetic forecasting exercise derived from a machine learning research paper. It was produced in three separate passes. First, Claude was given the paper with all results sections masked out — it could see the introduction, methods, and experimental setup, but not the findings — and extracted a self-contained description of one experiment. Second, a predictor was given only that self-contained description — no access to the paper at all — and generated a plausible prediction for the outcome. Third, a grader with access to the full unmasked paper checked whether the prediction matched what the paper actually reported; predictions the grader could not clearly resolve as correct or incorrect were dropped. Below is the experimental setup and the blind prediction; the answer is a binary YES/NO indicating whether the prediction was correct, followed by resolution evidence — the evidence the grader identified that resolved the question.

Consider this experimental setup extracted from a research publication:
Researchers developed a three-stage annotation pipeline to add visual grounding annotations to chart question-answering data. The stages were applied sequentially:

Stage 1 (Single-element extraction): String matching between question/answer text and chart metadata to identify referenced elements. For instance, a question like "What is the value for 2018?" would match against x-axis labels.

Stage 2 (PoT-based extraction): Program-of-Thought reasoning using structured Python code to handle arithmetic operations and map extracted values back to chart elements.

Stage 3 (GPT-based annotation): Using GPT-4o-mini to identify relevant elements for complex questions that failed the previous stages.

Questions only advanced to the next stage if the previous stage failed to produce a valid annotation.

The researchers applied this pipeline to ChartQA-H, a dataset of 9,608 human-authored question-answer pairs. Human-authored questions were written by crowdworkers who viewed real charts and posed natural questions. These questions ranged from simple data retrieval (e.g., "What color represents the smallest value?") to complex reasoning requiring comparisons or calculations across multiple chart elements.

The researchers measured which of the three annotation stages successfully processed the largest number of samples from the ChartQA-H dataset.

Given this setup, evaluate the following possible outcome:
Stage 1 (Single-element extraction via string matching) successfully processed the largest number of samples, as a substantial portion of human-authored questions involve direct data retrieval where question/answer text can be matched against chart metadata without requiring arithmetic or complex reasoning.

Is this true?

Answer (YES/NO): NO